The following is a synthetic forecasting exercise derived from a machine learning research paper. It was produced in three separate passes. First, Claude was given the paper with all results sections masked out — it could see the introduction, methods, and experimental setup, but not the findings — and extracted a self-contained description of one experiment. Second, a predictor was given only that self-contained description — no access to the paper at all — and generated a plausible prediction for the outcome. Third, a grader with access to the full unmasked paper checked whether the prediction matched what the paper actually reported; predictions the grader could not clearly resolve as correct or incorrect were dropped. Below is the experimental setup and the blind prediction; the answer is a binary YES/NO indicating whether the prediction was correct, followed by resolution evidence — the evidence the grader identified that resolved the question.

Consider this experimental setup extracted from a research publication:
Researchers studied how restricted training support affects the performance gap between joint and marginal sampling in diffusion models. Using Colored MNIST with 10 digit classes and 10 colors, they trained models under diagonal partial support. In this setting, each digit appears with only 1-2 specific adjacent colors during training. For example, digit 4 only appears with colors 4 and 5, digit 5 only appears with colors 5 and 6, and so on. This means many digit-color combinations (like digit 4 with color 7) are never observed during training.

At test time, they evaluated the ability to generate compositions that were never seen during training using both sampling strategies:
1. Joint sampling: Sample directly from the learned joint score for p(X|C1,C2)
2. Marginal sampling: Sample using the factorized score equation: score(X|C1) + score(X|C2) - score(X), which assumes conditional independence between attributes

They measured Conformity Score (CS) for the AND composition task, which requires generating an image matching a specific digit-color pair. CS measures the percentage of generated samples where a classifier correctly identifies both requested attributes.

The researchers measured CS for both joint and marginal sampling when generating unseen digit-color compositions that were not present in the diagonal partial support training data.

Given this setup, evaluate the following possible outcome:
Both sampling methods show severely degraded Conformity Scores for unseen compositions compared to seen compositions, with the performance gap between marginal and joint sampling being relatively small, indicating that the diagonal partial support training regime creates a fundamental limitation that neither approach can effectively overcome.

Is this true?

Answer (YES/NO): NO